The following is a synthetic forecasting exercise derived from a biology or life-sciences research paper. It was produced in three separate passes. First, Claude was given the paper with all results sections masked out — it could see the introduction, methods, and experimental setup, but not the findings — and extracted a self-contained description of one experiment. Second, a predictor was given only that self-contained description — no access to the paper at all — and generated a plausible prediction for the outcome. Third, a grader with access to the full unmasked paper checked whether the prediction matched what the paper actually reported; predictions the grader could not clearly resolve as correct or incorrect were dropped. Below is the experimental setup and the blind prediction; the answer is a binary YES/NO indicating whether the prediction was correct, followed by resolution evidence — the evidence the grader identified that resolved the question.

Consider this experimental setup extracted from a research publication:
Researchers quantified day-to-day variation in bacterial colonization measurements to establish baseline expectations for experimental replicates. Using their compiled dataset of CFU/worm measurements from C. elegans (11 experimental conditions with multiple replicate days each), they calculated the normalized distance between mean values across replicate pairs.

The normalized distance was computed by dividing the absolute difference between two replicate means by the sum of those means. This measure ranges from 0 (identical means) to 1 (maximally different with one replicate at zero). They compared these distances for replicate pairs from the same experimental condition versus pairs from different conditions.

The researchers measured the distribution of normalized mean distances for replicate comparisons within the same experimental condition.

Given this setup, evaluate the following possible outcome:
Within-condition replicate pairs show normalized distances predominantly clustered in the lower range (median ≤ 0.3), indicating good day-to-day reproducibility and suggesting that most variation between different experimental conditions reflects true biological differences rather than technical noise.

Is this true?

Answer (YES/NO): YES